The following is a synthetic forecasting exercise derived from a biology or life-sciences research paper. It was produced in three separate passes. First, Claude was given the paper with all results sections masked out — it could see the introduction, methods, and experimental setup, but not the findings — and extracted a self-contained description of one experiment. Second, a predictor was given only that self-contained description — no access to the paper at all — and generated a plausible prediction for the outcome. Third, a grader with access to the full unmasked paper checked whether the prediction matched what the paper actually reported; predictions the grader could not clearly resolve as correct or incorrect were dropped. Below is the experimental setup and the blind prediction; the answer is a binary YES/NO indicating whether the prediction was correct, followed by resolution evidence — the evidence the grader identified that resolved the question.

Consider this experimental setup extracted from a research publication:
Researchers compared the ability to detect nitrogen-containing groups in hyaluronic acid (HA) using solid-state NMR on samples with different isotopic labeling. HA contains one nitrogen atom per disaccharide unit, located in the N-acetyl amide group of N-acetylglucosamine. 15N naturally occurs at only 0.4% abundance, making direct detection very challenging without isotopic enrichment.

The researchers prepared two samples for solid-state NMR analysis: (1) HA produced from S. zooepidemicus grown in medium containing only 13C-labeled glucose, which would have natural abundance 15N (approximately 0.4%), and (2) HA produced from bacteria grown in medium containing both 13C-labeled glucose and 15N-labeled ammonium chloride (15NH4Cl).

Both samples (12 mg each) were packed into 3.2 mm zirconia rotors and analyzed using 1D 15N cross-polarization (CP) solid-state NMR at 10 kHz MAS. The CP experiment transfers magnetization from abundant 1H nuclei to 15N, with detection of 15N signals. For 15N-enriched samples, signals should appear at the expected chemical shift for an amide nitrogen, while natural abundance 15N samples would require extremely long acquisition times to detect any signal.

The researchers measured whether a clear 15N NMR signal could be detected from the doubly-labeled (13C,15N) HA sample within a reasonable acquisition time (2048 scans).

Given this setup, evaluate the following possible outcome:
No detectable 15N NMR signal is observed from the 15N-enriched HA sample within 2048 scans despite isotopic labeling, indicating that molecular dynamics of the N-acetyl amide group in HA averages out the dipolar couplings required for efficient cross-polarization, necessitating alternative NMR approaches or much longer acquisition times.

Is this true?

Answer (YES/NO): NO